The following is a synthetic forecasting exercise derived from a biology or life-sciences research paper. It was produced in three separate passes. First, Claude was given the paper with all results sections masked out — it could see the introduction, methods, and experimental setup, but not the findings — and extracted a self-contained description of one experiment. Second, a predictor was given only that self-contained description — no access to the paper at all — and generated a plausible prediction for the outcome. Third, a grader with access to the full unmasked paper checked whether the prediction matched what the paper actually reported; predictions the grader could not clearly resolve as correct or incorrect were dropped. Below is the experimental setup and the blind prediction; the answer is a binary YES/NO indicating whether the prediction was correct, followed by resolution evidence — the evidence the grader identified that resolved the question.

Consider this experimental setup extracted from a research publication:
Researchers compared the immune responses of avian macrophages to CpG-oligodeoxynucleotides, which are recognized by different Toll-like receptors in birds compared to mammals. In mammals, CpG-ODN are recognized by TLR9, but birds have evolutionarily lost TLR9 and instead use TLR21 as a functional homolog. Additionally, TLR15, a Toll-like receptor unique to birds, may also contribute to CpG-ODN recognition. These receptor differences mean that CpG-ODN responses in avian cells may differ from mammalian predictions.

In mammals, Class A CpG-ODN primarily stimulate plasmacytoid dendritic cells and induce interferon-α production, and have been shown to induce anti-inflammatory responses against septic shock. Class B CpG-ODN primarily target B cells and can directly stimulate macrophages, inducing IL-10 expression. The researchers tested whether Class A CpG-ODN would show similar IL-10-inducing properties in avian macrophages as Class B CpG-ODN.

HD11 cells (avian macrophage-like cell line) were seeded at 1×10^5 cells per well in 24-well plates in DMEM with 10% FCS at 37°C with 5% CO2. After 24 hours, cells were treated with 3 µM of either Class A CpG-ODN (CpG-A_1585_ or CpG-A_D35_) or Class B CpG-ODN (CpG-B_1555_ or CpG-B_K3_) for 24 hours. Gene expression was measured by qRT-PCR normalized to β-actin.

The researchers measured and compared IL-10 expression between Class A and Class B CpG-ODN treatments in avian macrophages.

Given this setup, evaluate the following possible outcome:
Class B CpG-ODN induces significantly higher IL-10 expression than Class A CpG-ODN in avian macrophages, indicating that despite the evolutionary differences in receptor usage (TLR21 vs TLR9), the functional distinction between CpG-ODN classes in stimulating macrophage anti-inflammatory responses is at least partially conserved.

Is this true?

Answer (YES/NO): YES